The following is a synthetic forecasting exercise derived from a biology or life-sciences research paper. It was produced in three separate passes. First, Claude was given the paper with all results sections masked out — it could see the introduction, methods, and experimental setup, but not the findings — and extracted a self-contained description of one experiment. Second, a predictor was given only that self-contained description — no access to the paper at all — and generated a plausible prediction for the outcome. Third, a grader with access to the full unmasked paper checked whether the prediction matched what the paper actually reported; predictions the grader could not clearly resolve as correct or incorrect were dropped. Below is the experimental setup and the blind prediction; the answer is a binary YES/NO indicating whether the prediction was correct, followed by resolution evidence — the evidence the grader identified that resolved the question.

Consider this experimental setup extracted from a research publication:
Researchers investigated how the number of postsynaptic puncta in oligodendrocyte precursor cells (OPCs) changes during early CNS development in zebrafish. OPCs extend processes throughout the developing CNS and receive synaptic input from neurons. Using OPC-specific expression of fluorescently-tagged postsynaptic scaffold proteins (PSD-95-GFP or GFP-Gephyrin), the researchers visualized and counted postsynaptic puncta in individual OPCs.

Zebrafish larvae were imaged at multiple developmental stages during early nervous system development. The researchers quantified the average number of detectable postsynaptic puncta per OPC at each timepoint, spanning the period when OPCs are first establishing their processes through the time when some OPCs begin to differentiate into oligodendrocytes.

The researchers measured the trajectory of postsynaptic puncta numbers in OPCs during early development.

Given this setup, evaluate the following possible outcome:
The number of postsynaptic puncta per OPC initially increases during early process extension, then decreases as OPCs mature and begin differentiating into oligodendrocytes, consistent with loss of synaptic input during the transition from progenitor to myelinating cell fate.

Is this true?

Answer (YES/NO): NO